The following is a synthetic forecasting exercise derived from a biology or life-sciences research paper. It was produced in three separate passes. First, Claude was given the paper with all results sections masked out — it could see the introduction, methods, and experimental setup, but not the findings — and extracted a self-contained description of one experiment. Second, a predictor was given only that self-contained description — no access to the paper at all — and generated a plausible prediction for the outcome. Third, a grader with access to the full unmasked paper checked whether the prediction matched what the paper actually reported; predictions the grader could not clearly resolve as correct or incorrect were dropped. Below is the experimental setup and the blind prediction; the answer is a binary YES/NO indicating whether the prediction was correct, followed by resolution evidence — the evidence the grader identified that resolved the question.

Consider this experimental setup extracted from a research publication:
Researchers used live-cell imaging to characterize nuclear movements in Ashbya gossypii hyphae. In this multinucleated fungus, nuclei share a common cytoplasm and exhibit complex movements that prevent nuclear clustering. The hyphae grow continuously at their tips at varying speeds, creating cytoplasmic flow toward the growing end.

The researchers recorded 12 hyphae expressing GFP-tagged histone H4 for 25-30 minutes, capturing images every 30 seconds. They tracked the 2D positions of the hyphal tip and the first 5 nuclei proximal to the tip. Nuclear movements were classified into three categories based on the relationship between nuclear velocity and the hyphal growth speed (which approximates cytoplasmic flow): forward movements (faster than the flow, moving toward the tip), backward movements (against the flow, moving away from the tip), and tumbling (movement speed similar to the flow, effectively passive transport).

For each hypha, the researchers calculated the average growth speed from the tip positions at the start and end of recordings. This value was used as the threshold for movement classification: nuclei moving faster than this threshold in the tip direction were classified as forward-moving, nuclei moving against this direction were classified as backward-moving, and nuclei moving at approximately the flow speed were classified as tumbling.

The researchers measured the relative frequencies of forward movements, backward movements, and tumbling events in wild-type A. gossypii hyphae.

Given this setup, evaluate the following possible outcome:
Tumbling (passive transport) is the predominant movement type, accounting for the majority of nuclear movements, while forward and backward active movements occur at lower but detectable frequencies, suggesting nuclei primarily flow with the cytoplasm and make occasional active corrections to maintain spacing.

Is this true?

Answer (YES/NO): NO